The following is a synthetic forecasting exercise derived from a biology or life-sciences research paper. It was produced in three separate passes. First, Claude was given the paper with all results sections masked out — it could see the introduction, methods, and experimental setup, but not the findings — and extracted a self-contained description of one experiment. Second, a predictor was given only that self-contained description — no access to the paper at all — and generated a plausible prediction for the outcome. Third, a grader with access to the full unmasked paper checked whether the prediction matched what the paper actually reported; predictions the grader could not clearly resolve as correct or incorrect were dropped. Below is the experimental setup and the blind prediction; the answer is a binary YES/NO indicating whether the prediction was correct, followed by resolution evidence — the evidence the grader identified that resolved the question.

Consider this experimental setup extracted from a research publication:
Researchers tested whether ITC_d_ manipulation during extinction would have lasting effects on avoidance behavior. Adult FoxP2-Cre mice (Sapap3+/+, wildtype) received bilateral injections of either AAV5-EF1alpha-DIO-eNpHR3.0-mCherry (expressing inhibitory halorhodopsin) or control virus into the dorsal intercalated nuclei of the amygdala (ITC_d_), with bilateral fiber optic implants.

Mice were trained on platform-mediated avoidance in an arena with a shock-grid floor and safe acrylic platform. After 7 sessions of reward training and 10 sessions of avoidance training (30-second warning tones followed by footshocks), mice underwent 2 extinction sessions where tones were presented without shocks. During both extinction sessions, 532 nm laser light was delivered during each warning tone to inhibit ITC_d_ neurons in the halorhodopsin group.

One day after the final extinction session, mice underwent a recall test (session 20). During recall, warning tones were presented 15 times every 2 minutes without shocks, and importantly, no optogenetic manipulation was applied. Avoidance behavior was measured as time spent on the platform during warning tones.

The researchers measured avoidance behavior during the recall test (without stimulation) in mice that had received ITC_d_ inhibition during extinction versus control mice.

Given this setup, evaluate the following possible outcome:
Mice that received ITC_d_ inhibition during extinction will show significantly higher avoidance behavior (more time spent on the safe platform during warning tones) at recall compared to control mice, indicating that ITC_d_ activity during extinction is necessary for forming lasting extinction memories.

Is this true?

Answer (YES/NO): NO